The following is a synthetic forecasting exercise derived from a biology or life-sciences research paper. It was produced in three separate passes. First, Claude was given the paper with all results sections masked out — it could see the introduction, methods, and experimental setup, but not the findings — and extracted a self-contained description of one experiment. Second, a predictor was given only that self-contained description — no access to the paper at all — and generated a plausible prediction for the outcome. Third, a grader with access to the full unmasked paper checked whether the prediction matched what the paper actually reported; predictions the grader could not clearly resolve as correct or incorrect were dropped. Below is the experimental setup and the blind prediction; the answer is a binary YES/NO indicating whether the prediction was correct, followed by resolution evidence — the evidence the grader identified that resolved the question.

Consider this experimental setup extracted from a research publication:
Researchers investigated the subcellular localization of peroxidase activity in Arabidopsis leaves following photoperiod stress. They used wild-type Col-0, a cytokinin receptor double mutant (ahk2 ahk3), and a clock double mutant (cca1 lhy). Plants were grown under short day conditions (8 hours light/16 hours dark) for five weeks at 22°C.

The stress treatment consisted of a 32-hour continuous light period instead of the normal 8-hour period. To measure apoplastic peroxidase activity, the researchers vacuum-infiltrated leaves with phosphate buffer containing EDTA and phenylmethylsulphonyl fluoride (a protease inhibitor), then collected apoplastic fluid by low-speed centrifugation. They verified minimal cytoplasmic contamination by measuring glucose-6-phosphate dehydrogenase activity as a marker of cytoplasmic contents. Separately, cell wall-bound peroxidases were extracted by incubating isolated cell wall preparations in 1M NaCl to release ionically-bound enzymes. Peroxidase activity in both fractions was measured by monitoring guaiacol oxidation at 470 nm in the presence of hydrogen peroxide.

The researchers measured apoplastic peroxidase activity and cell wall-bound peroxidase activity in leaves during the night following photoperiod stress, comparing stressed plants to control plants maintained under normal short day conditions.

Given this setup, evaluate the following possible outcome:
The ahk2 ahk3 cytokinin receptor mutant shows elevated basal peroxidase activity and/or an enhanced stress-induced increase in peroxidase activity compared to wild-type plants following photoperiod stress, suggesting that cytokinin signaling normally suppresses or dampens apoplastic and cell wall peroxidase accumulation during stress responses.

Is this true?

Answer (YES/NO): NO